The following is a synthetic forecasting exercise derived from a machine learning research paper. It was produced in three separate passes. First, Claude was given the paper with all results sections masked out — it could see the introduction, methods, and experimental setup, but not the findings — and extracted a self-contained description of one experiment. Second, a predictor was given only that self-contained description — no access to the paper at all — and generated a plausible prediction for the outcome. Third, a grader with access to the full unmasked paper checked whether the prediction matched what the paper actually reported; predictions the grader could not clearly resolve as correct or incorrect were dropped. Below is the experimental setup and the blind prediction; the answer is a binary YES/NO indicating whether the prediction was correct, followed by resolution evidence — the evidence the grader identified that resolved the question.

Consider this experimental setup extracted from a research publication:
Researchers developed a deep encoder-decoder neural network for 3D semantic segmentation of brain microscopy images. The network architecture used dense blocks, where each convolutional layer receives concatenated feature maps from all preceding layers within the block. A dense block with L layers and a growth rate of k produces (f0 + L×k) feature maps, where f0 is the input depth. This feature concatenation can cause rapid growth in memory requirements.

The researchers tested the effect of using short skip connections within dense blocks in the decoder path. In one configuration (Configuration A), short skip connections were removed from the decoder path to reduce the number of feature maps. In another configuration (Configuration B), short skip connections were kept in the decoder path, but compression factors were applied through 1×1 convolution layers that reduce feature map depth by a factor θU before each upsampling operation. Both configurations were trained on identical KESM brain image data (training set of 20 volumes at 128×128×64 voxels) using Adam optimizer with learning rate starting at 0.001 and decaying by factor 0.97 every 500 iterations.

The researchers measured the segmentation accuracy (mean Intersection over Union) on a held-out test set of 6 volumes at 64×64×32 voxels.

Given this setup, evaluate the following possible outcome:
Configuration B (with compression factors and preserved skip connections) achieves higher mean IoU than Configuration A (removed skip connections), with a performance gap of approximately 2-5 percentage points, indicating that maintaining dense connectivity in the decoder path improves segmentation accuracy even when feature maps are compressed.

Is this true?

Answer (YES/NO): NO